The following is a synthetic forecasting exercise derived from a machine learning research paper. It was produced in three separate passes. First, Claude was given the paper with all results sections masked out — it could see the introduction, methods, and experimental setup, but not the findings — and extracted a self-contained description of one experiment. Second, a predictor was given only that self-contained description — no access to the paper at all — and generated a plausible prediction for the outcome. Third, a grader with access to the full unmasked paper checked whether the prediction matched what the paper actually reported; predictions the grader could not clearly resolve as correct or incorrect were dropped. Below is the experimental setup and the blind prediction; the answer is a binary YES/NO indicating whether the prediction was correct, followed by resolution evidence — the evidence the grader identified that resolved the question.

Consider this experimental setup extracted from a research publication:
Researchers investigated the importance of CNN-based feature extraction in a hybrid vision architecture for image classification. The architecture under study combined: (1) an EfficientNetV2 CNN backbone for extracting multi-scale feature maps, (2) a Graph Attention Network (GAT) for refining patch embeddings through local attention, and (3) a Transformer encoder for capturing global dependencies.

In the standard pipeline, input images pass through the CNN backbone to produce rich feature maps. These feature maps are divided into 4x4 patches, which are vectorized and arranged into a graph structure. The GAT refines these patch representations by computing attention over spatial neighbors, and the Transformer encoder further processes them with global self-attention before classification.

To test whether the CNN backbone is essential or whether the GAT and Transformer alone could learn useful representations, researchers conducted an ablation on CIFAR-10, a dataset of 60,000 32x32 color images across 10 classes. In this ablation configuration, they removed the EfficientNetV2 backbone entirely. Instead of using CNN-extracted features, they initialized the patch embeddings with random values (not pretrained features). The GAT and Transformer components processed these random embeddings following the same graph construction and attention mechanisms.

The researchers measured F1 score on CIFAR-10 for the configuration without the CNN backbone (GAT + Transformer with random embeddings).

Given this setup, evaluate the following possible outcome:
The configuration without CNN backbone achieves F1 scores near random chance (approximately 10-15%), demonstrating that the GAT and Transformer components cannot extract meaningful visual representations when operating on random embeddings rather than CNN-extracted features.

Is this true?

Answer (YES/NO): NO